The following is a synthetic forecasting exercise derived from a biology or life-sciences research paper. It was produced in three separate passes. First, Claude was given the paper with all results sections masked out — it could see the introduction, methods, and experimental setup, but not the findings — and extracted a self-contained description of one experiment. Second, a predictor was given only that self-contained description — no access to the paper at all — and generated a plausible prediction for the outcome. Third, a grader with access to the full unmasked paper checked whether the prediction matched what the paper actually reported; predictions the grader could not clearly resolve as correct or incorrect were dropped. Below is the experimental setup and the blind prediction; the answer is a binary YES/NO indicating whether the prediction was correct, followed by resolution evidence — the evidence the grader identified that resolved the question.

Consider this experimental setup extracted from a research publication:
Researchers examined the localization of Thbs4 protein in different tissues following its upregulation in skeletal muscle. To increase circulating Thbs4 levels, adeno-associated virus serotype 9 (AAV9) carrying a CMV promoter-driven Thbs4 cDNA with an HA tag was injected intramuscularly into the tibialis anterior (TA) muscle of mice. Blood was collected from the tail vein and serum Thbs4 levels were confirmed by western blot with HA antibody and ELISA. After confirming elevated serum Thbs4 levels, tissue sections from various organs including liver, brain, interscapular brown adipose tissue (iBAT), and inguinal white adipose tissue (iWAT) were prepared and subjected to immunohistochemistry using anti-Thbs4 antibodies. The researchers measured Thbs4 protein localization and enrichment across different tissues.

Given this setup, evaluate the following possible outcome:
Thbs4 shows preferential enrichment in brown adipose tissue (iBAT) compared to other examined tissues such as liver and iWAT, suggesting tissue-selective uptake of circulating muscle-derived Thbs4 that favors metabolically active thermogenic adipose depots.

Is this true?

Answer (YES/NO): NO